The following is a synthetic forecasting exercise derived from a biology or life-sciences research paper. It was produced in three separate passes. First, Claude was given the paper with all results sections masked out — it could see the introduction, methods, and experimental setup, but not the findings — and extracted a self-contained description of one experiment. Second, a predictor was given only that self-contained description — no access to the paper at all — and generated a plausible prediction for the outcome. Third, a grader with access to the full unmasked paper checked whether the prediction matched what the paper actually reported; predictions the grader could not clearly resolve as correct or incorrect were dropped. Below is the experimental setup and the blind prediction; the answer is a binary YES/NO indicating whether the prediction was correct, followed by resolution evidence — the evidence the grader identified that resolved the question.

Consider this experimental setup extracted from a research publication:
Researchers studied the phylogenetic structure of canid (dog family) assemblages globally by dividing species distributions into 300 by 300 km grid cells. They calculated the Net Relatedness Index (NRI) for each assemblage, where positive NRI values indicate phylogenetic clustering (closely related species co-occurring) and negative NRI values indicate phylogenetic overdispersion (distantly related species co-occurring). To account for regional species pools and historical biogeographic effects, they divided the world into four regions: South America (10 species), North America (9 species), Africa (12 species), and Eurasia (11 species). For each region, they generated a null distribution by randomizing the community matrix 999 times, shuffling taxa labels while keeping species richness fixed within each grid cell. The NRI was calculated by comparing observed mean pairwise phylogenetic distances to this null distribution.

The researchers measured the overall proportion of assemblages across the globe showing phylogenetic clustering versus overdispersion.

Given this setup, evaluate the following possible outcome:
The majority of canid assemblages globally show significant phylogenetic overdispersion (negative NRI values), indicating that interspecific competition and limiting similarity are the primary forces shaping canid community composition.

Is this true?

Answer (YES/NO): NO